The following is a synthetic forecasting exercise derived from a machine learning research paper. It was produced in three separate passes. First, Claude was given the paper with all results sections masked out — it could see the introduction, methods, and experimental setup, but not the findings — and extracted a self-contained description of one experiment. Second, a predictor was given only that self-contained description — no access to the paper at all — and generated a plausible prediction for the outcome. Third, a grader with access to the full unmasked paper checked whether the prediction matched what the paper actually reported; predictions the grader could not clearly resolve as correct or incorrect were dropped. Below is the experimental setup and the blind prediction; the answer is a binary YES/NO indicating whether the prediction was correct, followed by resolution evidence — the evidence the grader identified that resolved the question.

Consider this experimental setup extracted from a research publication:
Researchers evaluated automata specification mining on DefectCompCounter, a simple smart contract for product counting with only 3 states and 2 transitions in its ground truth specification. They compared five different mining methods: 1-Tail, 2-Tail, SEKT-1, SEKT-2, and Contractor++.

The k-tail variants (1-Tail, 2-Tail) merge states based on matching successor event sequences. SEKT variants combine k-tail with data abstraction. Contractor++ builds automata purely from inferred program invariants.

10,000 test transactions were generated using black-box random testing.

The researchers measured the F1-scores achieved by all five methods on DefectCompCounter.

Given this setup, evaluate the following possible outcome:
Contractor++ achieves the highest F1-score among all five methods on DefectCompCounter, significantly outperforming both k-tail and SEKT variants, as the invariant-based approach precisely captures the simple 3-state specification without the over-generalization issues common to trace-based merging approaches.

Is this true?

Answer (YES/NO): NO